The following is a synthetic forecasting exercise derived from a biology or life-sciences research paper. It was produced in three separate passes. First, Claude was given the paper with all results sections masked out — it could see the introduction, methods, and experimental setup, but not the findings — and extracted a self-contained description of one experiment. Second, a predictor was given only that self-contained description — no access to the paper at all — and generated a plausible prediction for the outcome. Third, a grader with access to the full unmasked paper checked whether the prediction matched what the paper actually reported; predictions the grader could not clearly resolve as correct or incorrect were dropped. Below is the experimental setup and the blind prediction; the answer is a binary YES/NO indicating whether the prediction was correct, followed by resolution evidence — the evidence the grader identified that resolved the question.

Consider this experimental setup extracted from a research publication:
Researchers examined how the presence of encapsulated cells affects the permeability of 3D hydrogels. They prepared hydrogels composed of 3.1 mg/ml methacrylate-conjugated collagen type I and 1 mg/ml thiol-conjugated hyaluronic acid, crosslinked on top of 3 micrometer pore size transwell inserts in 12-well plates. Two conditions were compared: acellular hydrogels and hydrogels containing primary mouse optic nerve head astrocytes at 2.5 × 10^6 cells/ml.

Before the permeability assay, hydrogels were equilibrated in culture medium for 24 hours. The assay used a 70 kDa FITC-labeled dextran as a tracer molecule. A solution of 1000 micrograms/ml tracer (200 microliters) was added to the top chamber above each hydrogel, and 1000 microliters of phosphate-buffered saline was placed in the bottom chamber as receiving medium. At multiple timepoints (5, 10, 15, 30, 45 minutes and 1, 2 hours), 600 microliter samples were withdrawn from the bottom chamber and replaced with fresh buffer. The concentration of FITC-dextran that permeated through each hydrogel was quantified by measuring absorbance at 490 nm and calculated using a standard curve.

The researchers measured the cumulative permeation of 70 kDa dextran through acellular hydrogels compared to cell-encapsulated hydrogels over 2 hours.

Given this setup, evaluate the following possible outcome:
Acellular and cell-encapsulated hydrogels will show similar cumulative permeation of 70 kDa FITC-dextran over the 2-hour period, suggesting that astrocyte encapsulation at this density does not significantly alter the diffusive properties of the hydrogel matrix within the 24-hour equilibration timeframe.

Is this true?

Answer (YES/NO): YES